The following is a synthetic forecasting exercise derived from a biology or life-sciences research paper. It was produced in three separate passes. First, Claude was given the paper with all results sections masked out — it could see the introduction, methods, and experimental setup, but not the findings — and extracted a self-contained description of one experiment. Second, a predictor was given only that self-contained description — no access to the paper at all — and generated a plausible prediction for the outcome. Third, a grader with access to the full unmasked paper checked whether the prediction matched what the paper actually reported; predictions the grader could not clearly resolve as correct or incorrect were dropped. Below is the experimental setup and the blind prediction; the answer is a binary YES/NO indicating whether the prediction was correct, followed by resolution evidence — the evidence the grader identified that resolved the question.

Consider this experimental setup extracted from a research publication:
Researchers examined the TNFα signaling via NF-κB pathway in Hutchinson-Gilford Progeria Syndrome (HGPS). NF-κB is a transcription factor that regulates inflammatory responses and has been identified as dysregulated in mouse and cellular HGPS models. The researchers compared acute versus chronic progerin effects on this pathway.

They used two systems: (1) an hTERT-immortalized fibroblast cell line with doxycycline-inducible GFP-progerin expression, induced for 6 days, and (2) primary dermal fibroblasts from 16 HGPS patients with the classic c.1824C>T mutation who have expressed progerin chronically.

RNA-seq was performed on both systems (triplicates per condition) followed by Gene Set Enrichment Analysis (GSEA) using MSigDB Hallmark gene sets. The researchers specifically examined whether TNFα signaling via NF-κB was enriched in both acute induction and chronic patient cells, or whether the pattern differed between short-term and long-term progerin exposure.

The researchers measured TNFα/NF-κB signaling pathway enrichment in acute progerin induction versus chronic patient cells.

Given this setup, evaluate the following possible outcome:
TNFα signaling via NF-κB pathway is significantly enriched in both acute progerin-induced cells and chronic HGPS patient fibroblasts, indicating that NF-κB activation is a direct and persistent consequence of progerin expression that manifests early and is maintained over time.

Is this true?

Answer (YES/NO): YES